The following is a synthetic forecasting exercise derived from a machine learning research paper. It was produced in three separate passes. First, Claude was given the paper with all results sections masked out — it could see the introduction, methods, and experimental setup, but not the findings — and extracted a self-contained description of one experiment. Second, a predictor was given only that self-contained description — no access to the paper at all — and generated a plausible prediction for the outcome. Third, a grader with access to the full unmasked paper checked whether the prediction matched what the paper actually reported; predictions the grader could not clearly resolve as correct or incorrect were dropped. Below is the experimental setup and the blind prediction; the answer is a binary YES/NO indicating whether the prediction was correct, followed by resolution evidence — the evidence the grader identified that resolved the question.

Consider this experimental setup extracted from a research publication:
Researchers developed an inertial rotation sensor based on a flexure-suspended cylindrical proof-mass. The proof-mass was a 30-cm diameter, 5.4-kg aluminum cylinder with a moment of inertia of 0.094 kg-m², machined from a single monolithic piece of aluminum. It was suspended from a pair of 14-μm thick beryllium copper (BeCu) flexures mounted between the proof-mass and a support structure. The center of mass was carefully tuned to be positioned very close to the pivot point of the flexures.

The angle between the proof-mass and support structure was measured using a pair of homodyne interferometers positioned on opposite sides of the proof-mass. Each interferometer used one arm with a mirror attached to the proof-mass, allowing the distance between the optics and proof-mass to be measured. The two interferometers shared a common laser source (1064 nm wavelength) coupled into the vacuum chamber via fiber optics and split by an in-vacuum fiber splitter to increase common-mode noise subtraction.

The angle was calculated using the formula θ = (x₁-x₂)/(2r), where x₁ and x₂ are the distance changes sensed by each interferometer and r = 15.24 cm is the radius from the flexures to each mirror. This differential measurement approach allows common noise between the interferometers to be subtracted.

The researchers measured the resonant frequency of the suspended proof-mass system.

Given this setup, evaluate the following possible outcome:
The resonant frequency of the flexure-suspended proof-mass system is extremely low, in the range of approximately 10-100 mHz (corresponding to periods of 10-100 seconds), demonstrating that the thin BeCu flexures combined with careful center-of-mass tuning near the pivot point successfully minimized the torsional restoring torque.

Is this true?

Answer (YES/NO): YES